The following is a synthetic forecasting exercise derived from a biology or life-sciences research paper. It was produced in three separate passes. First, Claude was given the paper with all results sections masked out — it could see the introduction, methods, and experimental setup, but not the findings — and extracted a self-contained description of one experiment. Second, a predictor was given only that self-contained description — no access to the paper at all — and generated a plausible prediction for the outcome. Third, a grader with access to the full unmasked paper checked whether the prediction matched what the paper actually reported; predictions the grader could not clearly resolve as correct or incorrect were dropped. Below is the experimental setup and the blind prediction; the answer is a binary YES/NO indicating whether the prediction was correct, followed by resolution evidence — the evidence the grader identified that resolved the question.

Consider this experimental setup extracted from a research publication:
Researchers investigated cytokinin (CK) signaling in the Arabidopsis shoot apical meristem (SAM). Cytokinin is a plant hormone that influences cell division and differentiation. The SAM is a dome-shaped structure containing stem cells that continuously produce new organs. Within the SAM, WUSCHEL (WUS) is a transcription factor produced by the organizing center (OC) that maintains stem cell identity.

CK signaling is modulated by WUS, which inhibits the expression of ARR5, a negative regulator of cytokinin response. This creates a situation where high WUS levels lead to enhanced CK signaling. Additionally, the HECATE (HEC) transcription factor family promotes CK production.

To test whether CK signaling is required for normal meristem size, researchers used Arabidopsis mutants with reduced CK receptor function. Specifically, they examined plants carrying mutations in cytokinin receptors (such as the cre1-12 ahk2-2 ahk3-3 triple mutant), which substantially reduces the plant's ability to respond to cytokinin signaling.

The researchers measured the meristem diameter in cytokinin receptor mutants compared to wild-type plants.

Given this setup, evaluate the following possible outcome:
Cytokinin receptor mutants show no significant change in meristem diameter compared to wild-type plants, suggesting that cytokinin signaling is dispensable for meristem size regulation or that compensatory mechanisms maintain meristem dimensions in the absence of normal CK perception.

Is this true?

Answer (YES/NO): NO